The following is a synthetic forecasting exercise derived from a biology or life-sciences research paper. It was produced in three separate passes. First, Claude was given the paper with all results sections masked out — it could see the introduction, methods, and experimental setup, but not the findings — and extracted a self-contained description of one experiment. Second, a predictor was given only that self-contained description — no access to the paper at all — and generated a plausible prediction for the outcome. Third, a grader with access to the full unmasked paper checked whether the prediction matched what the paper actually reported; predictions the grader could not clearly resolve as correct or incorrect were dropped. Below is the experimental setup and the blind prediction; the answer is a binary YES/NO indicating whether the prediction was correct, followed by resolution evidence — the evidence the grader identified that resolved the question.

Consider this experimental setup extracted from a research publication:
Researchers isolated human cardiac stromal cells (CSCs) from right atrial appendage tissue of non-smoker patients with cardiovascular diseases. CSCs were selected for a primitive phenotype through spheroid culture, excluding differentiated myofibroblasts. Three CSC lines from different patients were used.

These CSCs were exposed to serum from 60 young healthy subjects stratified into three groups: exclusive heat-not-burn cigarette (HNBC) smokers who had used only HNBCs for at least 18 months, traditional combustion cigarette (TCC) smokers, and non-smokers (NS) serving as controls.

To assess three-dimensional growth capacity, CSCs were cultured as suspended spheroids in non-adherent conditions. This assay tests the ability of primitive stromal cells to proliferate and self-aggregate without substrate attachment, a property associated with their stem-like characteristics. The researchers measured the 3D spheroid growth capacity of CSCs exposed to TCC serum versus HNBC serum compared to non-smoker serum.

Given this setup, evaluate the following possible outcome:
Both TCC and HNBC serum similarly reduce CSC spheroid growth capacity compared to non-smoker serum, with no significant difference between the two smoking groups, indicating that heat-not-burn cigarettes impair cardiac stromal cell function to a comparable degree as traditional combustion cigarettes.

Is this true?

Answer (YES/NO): NO